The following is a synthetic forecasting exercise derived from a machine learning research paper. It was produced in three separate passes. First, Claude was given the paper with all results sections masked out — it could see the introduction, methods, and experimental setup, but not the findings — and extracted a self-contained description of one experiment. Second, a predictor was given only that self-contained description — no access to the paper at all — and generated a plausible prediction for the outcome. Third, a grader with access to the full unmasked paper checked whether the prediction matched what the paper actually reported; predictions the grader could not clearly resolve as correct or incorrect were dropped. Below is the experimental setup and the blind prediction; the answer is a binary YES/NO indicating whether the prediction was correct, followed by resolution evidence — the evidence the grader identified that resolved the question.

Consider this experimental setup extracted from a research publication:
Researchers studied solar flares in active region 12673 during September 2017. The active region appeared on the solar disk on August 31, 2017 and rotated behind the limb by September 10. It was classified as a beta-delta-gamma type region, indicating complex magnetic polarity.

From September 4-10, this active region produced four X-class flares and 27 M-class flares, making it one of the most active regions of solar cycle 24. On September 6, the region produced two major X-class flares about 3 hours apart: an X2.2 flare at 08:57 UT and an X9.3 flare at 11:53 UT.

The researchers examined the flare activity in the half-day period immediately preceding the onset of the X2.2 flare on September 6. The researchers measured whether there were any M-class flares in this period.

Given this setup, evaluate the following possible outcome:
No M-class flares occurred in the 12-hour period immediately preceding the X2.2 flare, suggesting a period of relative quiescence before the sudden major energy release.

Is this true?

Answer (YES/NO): YES